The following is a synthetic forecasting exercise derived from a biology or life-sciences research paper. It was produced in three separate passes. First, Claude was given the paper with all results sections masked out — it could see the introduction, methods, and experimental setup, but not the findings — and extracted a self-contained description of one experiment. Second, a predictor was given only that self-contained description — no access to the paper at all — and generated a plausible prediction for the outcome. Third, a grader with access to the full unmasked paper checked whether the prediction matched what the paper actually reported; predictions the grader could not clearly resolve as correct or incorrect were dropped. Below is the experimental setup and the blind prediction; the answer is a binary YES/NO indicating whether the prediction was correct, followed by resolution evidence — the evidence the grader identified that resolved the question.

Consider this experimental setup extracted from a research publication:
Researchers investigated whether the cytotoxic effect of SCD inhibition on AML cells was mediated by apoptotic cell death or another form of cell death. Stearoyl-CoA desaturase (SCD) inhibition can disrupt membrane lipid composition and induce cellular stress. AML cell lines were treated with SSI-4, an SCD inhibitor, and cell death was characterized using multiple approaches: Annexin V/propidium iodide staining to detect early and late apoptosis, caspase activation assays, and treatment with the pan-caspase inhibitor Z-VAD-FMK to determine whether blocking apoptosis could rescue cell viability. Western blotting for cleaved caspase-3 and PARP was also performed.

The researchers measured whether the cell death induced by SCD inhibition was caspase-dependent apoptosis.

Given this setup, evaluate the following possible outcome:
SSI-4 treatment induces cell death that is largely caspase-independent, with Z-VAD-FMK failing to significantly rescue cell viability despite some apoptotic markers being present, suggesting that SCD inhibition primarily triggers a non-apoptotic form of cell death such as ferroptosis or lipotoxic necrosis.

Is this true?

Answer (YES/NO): NO